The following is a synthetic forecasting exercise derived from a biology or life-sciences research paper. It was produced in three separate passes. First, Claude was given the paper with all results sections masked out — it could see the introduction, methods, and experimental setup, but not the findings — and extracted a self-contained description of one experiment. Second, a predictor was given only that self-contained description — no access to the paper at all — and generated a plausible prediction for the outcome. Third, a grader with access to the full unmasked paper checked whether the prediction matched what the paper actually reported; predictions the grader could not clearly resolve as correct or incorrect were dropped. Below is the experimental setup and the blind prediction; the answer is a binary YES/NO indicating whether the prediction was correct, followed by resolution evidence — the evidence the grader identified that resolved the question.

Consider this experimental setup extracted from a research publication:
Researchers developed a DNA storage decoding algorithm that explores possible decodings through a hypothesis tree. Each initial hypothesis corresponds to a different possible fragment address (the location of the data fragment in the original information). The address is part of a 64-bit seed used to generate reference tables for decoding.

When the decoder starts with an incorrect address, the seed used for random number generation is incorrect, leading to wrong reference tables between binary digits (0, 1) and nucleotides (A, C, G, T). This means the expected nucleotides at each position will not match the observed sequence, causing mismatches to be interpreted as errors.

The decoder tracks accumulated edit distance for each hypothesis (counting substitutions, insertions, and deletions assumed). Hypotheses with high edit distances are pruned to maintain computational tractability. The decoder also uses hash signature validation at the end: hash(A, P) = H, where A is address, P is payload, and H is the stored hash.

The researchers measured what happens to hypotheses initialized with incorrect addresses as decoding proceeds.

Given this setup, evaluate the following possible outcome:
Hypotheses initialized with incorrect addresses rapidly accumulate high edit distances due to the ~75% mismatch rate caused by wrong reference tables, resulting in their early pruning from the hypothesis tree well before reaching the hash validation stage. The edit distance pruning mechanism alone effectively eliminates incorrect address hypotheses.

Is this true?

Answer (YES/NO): NO